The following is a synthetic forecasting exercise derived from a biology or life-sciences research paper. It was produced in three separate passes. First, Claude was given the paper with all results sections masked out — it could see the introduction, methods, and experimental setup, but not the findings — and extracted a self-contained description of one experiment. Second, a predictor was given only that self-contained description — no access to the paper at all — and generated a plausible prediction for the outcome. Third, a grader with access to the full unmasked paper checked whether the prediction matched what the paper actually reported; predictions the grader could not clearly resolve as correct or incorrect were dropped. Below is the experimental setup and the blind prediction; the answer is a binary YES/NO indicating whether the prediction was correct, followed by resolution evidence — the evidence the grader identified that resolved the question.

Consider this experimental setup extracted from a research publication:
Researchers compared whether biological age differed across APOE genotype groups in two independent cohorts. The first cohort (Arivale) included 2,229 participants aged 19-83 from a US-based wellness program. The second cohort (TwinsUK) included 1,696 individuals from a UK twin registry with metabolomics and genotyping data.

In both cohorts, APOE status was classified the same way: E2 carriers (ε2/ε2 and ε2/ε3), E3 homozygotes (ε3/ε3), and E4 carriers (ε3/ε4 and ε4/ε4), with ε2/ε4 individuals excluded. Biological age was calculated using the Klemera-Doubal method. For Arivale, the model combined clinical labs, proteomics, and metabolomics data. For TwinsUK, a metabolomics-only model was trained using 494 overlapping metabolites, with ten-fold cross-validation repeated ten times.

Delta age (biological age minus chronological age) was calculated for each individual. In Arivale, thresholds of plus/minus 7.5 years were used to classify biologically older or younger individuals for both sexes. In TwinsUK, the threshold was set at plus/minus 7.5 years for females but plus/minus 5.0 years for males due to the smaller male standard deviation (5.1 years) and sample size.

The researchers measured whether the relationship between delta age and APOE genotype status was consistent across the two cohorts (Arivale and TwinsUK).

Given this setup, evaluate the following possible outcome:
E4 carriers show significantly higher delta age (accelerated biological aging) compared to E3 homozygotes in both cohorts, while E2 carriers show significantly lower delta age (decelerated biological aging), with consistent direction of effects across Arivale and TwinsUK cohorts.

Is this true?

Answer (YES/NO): NO